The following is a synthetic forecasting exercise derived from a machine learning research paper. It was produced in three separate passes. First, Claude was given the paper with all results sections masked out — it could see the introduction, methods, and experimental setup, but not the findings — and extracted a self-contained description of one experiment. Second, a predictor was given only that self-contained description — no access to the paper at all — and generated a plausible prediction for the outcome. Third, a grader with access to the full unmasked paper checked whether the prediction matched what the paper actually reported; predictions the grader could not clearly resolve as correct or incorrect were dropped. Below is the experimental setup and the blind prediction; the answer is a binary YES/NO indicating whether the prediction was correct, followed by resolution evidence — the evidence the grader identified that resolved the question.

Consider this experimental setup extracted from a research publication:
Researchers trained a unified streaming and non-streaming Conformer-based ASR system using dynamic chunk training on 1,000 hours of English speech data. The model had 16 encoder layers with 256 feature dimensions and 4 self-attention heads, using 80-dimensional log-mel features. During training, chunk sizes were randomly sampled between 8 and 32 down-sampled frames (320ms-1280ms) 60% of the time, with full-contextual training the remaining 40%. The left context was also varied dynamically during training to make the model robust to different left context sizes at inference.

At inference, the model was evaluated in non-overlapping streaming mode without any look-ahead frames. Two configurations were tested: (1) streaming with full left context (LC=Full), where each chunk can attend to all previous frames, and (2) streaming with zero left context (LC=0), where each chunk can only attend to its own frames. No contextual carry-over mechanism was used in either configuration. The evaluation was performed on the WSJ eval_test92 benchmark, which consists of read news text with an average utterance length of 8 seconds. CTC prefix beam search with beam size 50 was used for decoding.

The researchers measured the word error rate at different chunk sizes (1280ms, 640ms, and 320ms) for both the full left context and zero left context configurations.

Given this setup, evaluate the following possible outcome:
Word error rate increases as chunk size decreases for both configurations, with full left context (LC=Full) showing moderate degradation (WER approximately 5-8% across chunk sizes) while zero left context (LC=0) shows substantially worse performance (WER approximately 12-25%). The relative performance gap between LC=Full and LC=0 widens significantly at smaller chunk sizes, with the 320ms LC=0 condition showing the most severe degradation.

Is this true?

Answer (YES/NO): NO